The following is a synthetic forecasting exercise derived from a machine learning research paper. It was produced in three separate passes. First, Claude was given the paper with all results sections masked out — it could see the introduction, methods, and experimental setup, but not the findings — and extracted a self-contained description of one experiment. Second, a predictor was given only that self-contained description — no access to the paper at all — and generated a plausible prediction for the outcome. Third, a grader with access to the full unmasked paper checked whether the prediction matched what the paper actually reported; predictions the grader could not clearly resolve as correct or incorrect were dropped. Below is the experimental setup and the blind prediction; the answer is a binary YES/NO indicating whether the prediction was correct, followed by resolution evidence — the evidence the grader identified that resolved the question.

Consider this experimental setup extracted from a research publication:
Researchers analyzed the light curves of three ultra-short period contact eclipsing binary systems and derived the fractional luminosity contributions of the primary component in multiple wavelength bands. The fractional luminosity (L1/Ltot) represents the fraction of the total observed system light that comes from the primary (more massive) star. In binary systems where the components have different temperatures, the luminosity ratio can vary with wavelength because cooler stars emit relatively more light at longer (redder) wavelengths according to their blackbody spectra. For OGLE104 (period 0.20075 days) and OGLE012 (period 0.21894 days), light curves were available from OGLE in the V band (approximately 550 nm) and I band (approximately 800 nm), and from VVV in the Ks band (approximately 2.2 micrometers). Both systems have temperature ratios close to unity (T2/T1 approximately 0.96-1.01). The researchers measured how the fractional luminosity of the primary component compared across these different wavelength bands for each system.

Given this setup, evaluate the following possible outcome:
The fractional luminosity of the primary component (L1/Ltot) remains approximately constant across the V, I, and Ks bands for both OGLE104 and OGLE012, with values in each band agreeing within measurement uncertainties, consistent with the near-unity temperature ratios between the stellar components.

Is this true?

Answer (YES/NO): NO